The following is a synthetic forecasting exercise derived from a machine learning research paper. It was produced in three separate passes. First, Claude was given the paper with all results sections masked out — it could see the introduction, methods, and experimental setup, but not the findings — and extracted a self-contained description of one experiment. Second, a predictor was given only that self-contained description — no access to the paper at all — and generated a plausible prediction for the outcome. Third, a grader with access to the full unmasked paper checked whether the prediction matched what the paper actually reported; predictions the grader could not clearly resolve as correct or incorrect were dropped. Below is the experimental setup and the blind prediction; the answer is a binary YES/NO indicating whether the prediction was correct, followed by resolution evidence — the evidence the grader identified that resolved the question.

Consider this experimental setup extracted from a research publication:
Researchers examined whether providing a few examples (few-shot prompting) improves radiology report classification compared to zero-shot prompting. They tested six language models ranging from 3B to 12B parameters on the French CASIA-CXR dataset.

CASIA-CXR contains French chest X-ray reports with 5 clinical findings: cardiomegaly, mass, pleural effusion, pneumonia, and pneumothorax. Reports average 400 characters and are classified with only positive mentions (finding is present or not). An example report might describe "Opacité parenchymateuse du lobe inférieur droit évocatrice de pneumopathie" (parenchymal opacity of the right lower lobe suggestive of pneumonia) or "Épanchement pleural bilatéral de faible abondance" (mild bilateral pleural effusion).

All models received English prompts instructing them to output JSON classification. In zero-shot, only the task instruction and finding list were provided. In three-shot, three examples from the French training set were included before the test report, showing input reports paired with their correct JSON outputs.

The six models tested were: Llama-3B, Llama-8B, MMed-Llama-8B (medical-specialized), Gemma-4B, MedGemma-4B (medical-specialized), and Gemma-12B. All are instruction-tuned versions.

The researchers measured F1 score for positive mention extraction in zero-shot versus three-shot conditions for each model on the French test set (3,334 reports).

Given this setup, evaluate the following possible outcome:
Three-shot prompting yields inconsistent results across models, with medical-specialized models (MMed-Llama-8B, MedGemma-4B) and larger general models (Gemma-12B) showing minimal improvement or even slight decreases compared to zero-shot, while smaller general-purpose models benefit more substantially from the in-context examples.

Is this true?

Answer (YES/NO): NO